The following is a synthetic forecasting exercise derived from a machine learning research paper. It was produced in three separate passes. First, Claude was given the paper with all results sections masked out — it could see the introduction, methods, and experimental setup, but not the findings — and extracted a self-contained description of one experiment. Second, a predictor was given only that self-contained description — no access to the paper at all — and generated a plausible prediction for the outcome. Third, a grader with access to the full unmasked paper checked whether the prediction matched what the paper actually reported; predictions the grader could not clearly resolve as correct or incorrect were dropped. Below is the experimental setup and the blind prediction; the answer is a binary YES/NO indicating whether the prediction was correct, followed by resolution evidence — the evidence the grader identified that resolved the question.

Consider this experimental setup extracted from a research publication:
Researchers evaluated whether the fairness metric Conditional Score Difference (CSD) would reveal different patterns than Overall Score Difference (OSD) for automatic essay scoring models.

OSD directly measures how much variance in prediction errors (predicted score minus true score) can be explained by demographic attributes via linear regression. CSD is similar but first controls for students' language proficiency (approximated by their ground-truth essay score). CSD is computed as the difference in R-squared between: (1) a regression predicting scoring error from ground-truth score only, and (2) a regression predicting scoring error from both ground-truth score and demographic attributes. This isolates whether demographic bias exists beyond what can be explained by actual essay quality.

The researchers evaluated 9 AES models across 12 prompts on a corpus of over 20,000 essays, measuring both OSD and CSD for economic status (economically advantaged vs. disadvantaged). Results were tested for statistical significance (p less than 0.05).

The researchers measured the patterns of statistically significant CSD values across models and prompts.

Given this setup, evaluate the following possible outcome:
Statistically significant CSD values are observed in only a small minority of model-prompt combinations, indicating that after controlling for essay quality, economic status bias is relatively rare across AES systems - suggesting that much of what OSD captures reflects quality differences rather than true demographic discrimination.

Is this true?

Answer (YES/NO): NO